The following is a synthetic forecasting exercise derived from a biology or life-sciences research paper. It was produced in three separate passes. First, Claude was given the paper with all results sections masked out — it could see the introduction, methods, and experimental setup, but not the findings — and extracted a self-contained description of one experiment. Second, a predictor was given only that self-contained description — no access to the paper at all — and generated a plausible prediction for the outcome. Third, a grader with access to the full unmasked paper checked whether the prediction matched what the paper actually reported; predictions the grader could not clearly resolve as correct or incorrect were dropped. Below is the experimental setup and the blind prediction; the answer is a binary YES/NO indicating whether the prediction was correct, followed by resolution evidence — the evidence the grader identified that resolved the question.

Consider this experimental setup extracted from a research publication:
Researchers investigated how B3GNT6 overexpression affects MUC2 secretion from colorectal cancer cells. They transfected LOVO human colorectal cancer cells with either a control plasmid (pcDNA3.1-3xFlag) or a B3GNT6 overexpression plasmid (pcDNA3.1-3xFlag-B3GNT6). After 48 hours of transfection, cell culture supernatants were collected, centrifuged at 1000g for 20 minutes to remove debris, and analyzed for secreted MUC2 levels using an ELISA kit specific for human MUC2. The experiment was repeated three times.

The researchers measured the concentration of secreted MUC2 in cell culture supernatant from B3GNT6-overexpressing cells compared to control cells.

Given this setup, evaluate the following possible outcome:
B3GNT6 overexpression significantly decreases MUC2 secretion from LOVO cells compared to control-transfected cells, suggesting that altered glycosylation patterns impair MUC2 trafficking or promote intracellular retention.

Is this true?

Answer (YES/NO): NO